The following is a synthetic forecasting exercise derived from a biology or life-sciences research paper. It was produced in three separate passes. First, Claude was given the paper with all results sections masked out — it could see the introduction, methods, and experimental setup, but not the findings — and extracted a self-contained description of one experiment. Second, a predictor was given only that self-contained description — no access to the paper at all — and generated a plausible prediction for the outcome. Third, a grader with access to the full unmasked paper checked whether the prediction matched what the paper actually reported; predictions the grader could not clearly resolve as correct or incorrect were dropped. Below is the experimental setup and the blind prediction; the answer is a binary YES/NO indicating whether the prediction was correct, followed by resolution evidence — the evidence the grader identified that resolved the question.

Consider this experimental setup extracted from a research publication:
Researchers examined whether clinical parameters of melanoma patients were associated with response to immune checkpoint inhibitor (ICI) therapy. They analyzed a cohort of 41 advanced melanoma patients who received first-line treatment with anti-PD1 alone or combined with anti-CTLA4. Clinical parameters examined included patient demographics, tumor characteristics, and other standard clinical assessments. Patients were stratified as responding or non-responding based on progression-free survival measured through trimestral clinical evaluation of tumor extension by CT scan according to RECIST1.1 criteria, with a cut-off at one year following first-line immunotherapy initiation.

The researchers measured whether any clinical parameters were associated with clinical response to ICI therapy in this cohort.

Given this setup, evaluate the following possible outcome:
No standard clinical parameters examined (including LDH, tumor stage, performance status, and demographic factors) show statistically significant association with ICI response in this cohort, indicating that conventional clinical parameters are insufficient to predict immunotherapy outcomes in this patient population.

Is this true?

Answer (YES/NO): YES